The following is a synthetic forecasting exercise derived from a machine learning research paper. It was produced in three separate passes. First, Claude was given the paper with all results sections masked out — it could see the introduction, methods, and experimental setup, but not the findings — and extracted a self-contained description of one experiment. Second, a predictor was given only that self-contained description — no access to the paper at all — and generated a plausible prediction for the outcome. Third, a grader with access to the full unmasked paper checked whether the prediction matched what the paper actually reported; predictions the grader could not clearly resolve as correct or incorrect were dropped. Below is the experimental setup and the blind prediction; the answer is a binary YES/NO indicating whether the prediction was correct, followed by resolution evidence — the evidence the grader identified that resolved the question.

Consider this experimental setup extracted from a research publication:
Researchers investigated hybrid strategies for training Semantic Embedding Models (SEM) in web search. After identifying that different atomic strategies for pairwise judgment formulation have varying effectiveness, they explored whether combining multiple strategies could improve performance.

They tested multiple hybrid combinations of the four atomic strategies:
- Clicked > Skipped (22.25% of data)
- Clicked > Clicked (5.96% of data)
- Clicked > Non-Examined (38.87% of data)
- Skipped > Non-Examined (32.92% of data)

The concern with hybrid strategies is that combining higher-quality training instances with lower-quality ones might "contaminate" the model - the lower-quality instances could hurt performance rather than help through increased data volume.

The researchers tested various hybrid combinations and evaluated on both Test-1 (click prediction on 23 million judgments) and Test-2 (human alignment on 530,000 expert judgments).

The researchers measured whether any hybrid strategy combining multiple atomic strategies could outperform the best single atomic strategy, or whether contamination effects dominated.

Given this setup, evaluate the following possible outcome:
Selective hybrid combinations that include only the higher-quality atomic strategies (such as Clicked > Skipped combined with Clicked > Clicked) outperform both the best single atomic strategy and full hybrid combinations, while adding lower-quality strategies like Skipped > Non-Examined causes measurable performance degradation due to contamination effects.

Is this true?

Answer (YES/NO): NO